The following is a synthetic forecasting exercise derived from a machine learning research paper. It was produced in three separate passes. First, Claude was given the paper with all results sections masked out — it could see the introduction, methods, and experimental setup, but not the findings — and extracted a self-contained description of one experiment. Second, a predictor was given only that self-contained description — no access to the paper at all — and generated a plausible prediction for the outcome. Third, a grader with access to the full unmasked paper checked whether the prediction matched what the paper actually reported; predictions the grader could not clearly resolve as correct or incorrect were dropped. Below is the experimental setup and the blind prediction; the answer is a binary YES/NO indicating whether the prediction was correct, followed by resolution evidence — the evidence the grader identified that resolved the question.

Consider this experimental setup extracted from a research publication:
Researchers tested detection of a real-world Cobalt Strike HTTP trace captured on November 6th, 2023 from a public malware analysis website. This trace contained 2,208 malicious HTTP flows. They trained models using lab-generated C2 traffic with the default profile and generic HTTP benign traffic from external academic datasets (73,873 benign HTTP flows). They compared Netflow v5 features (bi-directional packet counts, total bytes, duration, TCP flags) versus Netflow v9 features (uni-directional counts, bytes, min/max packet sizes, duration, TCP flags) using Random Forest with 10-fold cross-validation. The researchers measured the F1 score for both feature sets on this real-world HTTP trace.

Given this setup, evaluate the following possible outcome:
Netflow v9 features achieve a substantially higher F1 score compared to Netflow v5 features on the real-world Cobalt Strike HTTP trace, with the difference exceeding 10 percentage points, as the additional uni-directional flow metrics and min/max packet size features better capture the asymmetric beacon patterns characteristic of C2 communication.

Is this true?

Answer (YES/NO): YES